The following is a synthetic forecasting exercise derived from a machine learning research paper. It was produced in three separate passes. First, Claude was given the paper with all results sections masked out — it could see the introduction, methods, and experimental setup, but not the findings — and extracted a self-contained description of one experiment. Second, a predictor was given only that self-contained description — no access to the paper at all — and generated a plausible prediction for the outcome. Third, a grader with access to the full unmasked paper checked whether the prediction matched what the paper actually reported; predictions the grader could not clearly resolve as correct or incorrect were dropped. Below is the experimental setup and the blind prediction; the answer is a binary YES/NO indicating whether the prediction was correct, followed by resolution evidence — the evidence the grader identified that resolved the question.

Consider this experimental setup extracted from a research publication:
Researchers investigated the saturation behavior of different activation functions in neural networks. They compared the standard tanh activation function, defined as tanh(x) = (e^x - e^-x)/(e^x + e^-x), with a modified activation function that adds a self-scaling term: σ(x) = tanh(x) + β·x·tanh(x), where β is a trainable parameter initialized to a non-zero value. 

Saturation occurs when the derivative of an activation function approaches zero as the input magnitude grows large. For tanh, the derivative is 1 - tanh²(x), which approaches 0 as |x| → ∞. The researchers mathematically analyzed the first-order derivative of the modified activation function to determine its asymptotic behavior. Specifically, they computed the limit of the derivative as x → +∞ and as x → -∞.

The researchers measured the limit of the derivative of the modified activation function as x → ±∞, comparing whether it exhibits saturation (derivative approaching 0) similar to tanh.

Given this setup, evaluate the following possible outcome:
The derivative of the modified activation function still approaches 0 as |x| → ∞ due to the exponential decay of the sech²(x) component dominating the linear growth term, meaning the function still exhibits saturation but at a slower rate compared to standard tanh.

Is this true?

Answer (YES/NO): NO